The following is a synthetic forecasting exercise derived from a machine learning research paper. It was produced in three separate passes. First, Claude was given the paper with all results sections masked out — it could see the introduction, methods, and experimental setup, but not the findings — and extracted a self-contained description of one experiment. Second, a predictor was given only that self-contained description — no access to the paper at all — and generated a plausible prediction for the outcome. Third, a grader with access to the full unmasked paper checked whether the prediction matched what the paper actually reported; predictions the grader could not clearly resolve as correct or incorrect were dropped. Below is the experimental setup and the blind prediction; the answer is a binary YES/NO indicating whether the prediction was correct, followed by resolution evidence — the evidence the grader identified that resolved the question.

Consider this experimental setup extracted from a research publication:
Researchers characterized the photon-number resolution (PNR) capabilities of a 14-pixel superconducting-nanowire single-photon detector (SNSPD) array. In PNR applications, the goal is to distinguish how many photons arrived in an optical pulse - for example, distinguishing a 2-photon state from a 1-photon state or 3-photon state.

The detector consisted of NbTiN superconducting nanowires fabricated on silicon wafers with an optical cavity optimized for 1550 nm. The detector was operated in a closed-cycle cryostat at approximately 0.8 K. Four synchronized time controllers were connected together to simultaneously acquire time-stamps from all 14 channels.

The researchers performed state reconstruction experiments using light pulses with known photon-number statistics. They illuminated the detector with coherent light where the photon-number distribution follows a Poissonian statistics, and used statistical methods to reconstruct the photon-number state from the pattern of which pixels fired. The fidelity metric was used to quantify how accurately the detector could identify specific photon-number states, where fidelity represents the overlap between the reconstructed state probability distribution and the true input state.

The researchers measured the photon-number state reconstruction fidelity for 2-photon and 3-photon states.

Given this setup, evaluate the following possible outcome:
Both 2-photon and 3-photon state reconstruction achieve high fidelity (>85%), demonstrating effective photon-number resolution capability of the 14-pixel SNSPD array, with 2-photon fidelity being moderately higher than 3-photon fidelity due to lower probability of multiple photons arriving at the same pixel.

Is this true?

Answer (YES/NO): NO